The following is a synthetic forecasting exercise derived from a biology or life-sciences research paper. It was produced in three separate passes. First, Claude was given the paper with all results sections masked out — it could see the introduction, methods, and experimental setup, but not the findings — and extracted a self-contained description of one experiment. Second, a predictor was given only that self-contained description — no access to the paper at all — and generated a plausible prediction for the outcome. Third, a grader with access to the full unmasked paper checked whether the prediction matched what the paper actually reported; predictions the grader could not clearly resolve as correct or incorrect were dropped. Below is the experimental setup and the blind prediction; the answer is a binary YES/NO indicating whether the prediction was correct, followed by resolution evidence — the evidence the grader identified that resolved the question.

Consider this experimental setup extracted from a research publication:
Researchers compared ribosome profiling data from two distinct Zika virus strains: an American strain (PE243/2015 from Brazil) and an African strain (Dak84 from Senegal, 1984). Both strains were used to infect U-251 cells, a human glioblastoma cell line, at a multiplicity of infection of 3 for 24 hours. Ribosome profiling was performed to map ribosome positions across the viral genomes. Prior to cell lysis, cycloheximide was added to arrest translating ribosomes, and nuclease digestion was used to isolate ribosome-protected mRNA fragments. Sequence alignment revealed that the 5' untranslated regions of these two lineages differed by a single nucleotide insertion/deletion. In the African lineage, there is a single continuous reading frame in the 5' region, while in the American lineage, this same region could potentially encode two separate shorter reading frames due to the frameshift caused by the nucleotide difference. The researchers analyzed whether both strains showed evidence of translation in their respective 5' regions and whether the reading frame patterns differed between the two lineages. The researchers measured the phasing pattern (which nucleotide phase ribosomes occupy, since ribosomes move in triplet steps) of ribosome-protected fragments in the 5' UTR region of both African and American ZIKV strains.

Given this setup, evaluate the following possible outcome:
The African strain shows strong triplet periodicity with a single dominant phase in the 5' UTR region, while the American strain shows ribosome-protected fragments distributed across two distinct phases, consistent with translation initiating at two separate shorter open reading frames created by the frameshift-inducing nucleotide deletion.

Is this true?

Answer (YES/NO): NO